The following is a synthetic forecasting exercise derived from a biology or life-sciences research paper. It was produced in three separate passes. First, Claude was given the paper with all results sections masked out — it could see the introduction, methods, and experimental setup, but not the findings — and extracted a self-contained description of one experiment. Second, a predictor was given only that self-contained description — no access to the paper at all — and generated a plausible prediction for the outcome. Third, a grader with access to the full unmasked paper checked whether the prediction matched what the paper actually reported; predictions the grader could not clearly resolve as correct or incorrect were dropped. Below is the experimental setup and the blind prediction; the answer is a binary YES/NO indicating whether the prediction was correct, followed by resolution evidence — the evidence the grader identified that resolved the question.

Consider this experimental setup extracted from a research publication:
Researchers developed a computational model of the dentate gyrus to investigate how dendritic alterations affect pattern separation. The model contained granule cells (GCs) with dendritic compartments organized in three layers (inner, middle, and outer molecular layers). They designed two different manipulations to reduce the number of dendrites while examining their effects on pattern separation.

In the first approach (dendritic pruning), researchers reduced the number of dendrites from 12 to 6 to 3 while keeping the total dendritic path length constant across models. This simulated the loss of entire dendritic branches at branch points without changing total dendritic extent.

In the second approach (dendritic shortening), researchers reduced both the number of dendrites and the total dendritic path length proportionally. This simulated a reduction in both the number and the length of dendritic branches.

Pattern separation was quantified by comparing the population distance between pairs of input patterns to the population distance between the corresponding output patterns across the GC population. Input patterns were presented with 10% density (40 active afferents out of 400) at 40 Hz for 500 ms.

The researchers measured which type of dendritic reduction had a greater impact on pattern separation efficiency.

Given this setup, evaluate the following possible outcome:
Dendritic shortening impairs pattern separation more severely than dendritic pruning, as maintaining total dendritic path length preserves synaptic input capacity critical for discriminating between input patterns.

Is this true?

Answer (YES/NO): YES